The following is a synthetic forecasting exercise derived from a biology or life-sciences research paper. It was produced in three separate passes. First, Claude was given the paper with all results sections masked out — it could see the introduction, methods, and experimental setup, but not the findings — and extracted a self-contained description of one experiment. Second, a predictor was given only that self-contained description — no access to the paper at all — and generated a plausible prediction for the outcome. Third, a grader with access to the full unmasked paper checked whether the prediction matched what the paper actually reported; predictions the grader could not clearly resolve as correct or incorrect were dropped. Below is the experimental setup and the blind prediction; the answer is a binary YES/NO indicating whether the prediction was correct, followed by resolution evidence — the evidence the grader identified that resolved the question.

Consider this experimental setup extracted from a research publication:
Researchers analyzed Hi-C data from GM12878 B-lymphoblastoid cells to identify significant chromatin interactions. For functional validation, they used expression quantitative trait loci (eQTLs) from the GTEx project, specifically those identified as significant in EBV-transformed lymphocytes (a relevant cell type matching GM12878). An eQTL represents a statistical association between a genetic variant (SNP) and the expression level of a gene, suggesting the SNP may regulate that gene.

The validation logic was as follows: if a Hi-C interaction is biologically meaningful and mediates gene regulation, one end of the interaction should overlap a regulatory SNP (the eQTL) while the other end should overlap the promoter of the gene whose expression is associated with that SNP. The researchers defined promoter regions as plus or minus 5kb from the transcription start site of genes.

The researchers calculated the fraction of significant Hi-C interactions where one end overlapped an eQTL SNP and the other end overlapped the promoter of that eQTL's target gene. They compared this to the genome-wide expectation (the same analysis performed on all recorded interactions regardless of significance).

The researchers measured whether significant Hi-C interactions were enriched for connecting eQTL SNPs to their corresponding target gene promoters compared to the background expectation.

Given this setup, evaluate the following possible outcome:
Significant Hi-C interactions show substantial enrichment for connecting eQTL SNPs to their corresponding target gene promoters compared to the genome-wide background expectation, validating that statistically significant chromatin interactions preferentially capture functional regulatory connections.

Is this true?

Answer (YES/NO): YES